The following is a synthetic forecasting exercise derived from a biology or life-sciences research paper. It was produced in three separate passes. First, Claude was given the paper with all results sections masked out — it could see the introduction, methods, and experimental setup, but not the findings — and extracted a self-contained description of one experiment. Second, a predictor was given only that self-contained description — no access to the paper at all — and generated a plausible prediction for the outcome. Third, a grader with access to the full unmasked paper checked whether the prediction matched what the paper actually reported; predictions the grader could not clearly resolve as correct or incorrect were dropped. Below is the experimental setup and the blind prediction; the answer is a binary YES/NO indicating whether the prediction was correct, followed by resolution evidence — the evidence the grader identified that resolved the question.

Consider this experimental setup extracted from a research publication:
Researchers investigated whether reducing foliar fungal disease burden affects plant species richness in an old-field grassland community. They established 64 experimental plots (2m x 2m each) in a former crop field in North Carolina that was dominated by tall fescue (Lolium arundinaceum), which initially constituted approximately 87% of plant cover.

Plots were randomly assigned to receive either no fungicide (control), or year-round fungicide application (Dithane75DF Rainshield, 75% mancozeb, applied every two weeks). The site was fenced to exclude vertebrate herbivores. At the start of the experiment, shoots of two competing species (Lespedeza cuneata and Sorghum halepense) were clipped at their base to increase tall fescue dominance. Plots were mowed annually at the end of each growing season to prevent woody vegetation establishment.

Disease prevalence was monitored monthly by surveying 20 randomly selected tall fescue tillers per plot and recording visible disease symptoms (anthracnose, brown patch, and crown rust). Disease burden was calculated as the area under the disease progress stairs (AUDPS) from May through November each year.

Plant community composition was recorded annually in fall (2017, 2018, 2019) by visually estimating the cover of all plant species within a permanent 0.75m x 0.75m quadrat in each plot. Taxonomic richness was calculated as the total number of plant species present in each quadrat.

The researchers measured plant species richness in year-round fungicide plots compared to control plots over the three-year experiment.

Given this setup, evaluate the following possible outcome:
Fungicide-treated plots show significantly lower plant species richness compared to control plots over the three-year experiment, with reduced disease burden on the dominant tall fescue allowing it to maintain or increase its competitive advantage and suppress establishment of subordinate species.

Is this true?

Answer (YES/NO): NO